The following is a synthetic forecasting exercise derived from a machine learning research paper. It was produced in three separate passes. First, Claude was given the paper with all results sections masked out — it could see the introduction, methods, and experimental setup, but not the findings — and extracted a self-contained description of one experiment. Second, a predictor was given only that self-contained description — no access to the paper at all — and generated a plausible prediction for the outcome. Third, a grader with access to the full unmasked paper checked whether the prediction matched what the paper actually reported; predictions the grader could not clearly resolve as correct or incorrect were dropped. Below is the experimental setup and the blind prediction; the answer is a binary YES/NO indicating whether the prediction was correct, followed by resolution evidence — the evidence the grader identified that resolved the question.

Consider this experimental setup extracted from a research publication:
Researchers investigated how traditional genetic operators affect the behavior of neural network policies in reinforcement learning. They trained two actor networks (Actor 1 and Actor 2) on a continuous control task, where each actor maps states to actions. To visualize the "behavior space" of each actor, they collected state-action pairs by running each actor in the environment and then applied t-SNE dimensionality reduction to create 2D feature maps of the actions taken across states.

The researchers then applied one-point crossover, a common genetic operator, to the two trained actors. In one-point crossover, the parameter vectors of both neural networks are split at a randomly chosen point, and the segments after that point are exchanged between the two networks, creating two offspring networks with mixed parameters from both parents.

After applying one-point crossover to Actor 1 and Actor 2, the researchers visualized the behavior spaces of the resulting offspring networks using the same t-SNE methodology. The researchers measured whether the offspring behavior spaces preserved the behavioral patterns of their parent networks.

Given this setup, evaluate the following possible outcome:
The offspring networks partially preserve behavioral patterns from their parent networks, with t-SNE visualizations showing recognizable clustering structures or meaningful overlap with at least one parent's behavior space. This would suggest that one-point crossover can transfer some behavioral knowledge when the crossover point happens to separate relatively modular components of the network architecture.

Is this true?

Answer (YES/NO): NO